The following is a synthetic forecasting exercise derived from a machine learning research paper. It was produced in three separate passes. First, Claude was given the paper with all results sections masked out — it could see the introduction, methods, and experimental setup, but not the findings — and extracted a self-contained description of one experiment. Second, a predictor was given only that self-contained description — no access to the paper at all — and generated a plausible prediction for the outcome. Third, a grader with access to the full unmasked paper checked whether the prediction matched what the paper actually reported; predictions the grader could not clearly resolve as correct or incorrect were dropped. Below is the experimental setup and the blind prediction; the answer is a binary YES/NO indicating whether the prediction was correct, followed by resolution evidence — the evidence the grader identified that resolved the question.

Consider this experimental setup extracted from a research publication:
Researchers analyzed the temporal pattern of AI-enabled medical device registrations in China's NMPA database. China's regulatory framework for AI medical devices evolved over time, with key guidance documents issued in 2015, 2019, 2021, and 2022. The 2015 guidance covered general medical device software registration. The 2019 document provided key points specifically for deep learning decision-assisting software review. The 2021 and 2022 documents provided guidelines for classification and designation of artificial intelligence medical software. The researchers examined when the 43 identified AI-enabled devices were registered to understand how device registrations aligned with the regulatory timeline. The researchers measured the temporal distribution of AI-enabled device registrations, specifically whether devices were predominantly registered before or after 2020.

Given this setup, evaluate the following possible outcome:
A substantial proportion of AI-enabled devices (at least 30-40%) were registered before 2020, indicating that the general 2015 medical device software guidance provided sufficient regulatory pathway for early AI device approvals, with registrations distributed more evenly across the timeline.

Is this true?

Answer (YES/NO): NO